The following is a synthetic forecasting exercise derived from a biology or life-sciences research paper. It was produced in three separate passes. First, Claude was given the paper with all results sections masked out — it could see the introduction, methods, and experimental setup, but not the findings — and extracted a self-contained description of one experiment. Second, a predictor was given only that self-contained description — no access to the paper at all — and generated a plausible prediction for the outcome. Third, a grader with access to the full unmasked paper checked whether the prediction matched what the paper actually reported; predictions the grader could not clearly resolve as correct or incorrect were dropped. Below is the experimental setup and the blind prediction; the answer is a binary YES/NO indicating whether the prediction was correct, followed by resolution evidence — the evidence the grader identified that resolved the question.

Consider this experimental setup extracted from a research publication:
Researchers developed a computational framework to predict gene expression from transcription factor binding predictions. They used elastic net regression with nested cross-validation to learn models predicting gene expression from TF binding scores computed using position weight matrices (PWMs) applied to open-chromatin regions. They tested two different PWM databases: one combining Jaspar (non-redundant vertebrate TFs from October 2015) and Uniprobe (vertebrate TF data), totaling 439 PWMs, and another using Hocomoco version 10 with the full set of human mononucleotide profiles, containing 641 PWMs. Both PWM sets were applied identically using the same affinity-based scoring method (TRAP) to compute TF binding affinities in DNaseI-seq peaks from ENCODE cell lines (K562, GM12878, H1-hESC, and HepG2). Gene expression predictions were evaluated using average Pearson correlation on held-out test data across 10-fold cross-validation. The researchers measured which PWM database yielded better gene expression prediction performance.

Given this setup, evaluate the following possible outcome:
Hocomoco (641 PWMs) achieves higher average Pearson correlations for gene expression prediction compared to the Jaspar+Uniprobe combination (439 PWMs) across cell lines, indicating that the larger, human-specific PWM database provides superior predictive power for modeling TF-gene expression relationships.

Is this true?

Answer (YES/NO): NO